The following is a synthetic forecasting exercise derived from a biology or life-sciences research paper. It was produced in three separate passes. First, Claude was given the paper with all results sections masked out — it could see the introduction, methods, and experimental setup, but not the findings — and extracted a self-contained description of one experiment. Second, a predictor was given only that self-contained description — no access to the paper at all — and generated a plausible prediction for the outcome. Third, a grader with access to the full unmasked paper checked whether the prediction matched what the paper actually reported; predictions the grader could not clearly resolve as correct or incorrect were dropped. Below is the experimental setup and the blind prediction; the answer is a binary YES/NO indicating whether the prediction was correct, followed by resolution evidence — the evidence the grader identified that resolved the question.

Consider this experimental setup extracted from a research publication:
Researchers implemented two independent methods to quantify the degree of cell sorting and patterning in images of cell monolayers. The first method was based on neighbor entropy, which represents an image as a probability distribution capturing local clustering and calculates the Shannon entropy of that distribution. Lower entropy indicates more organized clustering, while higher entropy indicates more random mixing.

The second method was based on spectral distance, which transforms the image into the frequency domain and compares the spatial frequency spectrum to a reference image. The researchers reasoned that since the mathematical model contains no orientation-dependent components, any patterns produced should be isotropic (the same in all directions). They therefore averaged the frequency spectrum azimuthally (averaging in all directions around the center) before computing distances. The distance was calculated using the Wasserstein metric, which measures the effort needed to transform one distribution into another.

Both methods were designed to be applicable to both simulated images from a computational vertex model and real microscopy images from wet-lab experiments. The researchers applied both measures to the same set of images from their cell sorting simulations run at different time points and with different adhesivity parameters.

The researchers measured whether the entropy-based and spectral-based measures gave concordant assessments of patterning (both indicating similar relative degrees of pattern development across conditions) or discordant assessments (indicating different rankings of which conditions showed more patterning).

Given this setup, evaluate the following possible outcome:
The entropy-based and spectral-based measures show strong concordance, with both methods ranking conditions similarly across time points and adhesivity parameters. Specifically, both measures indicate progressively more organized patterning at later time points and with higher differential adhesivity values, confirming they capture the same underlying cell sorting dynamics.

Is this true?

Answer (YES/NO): NO